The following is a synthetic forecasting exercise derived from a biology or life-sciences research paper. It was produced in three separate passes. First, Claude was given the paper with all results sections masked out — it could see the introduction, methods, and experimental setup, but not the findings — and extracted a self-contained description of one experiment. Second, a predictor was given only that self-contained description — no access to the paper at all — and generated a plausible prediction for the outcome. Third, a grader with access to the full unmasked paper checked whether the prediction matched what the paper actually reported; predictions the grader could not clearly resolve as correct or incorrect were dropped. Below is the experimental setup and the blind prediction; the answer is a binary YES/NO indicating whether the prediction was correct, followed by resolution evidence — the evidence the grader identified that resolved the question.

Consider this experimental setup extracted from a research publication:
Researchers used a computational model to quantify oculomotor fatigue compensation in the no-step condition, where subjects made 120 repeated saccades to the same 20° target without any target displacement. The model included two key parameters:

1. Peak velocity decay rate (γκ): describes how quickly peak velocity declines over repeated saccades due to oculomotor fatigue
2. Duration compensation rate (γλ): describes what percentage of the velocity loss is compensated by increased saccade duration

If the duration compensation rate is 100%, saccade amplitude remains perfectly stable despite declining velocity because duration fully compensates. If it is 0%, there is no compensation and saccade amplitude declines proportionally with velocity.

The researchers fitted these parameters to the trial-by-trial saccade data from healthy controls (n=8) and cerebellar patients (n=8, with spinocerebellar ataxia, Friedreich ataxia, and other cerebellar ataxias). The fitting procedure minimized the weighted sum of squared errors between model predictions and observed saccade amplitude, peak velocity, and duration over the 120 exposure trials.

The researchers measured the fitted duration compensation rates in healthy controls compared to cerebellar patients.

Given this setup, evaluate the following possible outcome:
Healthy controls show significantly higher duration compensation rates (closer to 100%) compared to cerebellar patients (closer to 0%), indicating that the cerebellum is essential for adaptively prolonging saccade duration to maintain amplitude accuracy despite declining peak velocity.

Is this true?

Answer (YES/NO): NO